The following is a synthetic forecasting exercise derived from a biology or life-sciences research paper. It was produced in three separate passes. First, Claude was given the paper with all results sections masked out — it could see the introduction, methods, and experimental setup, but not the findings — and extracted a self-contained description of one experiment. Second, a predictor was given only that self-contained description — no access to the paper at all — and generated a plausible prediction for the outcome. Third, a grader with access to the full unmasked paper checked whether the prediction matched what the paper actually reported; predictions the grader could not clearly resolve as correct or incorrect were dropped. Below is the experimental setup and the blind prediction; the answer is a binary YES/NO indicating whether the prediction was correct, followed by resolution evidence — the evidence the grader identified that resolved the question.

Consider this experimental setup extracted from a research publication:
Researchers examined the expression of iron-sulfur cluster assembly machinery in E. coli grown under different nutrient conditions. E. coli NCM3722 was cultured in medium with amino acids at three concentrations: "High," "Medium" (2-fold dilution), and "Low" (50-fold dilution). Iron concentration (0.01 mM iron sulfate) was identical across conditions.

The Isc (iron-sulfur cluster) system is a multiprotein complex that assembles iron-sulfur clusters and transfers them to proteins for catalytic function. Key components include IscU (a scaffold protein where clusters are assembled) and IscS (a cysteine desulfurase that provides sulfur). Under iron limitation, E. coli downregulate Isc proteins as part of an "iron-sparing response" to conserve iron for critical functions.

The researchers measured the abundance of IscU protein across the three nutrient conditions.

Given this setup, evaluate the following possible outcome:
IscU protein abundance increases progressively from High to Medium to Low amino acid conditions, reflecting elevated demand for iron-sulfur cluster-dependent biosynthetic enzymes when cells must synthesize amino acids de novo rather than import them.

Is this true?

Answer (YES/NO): NO